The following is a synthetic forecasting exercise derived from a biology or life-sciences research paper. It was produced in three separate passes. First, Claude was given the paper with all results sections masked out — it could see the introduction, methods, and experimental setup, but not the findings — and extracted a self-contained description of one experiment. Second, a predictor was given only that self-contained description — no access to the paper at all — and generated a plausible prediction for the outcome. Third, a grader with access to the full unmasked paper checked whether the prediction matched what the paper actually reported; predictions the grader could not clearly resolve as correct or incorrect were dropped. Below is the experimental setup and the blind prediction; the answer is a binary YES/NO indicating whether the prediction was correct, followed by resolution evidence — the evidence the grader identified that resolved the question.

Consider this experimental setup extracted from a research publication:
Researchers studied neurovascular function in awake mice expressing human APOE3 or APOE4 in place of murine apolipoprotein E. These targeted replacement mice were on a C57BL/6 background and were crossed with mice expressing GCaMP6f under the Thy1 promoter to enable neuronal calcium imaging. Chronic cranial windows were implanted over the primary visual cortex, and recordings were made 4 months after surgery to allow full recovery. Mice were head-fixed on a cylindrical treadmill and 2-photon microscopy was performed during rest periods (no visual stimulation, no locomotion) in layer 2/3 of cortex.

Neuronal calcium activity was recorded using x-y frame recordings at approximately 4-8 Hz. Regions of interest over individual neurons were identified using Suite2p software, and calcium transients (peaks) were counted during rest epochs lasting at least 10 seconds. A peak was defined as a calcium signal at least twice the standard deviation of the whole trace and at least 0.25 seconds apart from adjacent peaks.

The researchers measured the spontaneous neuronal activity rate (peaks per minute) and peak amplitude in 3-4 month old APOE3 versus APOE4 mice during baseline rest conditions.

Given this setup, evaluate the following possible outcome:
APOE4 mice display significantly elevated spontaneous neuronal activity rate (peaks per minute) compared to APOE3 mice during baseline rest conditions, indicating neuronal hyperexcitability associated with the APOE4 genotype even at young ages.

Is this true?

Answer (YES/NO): NO